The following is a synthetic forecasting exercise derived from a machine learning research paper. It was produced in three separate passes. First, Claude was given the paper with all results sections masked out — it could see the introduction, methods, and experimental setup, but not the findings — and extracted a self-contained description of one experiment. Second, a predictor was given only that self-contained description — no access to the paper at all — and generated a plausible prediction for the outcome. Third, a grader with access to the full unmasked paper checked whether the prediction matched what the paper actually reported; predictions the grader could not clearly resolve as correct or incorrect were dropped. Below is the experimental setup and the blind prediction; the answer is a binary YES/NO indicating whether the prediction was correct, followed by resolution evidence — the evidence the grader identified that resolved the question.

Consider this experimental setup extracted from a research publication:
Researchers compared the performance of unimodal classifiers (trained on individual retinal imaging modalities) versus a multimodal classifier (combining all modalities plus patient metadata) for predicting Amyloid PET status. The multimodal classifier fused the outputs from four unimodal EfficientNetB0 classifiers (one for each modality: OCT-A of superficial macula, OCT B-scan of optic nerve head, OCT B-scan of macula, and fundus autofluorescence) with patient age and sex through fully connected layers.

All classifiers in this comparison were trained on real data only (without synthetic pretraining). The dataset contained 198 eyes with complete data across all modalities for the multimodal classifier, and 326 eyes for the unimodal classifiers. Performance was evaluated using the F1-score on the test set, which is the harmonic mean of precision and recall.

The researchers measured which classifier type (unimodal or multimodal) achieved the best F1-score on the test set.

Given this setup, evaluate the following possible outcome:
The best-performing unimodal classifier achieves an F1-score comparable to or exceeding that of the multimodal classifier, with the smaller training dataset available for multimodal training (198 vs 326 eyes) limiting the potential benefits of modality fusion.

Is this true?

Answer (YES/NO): NO